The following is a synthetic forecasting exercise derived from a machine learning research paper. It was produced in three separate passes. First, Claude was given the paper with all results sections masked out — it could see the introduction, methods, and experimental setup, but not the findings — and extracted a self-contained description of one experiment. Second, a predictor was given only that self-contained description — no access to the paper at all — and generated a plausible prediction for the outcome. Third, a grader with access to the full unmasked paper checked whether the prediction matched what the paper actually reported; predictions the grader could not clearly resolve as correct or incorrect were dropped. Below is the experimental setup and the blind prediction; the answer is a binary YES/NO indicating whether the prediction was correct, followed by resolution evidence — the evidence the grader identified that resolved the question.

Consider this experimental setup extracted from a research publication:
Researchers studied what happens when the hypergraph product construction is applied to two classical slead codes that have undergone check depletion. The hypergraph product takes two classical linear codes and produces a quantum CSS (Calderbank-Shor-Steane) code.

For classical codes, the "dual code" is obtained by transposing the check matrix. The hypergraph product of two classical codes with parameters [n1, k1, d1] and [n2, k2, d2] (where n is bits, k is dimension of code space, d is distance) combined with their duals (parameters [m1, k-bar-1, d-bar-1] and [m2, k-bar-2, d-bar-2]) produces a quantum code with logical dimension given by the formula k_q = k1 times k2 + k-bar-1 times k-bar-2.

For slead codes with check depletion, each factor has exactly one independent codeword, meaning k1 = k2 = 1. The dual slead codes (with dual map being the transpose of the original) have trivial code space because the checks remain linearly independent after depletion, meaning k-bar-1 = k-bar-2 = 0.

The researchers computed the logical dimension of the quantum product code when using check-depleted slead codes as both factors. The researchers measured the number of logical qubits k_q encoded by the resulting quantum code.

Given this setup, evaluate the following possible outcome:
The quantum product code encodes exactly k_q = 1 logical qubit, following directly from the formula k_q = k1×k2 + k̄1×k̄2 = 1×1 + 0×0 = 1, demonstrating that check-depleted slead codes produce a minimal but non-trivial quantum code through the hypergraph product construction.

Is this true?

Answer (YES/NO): YES